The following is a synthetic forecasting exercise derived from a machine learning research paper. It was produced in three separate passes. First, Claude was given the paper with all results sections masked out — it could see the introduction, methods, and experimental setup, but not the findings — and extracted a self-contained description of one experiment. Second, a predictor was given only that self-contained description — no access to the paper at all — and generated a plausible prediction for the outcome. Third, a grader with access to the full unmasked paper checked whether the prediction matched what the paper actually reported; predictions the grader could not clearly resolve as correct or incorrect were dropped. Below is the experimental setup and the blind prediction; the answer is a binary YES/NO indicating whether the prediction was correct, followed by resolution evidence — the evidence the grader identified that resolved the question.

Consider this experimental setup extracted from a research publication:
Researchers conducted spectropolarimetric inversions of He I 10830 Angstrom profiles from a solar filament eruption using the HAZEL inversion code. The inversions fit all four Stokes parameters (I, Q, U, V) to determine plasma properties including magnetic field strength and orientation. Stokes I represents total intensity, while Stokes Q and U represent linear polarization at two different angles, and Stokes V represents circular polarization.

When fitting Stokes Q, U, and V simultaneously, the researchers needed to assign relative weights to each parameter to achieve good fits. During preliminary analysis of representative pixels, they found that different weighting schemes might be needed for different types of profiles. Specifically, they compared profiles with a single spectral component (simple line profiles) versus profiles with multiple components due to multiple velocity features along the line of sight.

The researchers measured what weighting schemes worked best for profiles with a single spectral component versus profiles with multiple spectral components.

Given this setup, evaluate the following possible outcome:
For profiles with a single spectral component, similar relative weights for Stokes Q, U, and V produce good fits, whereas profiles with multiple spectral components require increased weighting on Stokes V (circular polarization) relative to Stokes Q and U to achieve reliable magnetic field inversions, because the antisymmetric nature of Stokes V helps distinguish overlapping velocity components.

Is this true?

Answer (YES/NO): NO